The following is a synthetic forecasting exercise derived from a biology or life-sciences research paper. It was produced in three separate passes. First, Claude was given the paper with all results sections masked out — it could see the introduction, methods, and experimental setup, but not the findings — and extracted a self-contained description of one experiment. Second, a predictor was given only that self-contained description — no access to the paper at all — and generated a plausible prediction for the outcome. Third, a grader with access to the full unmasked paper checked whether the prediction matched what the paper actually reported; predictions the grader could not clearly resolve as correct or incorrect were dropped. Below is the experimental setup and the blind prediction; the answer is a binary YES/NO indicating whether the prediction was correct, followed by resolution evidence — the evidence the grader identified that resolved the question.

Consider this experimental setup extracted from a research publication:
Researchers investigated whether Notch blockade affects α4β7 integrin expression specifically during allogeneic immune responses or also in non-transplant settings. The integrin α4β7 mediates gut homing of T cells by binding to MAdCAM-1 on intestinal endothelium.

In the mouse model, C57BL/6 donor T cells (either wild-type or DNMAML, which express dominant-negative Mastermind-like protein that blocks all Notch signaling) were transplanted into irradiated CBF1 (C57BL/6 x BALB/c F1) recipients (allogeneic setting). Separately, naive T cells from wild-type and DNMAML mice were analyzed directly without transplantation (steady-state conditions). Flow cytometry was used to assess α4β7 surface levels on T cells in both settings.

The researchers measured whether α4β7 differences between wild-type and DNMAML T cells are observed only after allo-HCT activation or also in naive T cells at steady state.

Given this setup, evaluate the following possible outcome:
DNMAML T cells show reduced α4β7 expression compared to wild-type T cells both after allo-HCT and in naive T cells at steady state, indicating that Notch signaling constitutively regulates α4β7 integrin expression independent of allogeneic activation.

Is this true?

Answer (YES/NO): NO